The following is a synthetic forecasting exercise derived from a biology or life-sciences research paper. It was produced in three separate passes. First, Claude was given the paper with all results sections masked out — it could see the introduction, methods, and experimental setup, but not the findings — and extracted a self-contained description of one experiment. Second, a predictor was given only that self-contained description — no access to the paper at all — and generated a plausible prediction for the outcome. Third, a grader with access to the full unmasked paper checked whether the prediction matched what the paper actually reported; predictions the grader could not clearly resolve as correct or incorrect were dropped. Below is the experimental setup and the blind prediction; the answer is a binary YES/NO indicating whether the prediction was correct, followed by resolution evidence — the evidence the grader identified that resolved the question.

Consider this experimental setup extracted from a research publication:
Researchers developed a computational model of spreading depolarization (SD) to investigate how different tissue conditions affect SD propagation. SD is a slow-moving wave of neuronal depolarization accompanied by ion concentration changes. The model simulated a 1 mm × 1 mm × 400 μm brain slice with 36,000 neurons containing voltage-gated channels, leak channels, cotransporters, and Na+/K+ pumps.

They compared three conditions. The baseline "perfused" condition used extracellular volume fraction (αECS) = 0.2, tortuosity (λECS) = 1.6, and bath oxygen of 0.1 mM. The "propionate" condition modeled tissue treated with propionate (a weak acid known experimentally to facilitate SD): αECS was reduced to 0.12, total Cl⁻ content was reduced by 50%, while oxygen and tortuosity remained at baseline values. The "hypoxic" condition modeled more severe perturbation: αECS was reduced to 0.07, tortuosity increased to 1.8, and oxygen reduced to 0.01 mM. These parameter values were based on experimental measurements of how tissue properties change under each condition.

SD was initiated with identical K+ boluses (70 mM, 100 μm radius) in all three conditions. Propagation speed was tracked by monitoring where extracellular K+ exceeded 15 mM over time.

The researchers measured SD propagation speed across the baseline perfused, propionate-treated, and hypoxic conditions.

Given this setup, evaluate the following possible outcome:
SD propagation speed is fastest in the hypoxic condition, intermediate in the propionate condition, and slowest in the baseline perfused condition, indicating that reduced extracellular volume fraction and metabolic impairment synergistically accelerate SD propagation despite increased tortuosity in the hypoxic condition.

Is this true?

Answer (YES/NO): NO